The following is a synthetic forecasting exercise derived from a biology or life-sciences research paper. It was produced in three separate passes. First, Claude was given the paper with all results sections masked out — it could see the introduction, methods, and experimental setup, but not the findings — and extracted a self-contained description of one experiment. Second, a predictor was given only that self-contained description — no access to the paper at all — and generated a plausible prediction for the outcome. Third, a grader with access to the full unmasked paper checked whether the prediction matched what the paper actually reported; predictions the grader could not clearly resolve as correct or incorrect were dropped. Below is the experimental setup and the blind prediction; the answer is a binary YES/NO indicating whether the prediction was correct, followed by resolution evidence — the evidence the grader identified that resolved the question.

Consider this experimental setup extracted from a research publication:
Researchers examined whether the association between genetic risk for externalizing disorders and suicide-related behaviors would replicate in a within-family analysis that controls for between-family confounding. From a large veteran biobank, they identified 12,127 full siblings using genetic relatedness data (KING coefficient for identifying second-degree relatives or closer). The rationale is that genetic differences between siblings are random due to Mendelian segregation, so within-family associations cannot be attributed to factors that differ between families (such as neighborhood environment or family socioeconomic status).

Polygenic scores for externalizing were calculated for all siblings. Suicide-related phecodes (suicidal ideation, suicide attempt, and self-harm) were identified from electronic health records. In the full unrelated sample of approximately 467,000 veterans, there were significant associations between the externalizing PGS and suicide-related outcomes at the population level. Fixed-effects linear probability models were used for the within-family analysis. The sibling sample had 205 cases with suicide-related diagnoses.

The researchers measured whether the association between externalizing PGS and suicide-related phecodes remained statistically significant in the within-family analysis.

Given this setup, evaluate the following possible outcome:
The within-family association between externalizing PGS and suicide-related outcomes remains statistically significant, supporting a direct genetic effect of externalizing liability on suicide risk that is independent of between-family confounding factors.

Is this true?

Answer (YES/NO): NO